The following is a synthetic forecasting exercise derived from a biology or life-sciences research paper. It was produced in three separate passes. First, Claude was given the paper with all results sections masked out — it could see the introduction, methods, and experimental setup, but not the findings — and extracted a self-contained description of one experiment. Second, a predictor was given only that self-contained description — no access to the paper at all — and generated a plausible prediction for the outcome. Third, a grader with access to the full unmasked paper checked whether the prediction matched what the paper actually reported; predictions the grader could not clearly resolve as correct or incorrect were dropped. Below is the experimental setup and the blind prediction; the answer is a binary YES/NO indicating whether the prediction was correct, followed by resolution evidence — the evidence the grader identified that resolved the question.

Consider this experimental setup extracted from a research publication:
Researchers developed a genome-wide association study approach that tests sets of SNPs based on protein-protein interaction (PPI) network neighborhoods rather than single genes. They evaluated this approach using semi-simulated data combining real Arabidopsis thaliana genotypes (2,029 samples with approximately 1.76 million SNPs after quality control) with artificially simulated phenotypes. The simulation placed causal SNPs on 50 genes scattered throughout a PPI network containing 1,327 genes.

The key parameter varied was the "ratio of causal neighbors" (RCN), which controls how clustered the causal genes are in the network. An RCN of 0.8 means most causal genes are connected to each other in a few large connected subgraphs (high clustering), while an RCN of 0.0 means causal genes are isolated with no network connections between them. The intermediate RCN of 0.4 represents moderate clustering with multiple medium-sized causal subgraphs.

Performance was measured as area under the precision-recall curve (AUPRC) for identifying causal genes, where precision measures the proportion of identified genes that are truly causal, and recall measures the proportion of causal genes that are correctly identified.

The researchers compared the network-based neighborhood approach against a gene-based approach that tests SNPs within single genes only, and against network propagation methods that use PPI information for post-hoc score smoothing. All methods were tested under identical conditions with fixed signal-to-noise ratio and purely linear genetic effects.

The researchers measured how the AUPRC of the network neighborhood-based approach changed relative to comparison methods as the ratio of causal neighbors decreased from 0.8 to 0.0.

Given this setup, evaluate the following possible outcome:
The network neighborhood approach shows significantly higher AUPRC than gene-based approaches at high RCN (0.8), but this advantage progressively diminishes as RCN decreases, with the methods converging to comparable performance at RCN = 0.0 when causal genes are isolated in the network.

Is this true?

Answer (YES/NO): YES